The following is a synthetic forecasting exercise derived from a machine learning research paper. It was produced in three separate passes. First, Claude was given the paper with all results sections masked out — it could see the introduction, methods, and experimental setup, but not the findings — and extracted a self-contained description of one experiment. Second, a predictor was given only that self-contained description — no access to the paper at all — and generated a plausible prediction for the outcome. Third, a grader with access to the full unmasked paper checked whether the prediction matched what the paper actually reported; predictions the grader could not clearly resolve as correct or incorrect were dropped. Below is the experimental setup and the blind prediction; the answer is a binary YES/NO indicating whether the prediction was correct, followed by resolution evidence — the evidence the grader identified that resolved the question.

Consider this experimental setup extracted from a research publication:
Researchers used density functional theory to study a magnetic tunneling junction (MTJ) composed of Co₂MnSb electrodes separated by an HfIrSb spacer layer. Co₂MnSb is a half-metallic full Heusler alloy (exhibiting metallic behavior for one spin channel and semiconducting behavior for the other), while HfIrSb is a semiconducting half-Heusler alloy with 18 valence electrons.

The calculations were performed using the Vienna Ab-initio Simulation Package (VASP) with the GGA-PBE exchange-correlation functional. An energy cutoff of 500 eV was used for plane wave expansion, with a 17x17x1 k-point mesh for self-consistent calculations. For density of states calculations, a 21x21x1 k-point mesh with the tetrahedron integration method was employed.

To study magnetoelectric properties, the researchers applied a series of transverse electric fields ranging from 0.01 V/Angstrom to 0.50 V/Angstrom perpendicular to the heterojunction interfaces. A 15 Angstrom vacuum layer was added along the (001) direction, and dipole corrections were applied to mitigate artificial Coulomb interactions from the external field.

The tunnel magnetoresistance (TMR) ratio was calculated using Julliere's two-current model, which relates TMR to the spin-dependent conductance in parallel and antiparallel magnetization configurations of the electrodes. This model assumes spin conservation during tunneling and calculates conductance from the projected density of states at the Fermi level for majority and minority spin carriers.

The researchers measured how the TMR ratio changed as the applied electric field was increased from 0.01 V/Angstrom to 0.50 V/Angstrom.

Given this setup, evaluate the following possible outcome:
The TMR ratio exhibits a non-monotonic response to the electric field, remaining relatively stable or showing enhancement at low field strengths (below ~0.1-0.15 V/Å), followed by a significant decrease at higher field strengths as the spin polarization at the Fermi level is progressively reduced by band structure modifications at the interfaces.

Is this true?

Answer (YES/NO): NO